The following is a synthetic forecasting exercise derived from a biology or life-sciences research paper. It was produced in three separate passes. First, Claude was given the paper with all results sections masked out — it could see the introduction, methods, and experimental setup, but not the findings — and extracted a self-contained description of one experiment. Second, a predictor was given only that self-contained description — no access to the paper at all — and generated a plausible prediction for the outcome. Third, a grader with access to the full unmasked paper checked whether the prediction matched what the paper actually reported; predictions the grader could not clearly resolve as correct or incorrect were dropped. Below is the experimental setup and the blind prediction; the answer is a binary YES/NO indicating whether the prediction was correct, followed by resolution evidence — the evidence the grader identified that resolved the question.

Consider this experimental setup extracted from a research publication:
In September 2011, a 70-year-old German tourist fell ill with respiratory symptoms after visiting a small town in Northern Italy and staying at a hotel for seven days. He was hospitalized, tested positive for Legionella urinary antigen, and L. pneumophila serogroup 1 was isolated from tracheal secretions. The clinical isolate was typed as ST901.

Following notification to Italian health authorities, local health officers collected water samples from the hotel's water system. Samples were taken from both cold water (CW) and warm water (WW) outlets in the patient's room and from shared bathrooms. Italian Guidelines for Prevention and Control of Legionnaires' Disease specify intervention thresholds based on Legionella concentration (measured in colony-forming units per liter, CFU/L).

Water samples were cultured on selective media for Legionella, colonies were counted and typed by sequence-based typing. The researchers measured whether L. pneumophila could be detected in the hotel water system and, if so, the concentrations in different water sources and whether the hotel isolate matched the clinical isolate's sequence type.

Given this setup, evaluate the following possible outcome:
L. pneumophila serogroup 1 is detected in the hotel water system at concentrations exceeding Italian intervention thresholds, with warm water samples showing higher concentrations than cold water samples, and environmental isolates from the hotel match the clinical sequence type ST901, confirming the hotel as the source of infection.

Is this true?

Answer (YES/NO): YES